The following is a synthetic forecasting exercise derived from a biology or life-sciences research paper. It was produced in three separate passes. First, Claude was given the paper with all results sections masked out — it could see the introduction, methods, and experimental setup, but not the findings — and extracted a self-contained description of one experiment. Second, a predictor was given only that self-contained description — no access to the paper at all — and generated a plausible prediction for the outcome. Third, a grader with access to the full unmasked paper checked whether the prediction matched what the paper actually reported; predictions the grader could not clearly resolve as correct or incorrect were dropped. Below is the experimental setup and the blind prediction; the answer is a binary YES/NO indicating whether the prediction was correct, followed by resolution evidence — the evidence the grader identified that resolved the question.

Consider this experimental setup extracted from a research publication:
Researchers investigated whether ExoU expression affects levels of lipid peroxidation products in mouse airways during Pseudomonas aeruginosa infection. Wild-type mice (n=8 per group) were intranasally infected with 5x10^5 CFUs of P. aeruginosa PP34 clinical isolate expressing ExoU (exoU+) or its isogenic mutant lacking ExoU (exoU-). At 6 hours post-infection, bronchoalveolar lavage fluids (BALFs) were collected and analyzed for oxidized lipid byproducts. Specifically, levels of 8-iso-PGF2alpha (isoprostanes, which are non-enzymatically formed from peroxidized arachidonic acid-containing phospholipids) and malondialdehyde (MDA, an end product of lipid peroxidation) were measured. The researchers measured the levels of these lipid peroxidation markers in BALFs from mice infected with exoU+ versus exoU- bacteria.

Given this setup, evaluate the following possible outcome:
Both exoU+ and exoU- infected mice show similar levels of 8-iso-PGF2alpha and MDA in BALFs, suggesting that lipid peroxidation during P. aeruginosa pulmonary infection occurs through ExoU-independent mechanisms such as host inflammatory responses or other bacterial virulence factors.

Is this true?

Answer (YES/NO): NO